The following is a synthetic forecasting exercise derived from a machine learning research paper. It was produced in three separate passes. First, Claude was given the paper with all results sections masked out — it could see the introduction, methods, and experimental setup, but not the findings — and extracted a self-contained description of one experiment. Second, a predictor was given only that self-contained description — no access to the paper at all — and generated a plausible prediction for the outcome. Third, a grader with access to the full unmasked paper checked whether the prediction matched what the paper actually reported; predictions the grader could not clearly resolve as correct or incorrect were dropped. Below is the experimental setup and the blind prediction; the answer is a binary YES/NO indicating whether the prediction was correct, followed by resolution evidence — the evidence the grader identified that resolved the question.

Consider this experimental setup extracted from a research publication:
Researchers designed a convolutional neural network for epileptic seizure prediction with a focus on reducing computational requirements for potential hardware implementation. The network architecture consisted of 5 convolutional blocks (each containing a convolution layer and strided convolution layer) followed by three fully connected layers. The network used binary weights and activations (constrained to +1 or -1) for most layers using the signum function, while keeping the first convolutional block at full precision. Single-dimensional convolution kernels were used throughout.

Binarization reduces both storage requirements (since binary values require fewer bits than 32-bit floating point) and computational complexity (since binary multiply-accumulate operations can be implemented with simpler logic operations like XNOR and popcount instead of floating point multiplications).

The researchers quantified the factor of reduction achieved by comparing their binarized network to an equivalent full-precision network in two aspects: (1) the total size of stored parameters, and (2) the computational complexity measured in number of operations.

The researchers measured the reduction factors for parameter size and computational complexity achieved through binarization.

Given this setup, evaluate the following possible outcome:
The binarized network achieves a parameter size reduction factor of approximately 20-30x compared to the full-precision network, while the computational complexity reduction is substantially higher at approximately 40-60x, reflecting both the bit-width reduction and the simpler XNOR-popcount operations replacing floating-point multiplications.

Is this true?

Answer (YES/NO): NO